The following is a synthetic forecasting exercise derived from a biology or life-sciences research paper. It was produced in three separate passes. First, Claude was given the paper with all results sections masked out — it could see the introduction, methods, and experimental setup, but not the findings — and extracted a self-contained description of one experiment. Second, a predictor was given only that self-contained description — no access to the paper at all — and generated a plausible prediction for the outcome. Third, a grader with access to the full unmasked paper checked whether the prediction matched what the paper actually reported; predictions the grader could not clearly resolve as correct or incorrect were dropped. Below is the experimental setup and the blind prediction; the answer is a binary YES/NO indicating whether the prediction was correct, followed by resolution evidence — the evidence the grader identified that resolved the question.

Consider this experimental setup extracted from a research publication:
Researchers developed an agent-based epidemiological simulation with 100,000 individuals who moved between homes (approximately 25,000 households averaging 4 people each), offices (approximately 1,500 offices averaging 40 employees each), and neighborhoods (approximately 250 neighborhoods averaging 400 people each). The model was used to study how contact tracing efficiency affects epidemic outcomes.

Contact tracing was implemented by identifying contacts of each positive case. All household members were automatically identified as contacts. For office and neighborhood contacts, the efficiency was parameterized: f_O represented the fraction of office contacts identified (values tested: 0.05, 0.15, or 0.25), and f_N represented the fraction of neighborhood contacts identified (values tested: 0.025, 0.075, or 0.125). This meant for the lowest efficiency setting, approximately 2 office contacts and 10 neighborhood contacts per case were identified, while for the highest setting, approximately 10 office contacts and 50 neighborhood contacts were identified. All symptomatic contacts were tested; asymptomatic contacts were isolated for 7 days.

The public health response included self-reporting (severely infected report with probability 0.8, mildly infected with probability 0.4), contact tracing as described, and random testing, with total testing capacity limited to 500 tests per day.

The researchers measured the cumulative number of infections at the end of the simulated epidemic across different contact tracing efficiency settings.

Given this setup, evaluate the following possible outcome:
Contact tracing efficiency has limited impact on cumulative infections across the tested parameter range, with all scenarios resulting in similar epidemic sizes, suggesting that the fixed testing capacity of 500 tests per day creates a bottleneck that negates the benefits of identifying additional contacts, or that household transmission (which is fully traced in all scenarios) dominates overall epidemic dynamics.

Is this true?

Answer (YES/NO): NO